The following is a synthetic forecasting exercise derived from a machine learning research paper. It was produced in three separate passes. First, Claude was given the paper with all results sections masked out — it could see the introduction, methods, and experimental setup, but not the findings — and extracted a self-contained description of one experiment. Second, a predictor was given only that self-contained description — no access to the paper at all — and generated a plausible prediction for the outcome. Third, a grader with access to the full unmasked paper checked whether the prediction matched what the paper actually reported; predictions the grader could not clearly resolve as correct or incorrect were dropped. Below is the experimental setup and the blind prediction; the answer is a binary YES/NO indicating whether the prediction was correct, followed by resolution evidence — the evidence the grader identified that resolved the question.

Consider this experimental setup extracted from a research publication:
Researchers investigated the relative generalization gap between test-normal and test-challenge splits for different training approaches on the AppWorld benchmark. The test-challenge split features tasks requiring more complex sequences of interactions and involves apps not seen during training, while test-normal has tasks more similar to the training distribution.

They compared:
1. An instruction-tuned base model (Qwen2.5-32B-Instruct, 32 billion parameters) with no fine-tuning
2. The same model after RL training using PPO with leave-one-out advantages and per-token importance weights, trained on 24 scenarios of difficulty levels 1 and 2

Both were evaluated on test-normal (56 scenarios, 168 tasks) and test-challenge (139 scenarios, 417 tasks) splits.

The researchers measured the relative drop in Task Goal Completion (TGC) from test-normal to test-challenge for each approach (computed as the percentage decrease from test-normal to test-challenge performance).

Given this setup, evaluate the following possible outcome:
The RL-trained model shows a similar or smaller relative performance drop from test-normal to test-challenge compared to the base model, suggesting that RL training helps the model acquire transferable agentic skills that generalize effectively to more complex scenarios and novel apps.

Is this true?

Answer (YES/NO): YES